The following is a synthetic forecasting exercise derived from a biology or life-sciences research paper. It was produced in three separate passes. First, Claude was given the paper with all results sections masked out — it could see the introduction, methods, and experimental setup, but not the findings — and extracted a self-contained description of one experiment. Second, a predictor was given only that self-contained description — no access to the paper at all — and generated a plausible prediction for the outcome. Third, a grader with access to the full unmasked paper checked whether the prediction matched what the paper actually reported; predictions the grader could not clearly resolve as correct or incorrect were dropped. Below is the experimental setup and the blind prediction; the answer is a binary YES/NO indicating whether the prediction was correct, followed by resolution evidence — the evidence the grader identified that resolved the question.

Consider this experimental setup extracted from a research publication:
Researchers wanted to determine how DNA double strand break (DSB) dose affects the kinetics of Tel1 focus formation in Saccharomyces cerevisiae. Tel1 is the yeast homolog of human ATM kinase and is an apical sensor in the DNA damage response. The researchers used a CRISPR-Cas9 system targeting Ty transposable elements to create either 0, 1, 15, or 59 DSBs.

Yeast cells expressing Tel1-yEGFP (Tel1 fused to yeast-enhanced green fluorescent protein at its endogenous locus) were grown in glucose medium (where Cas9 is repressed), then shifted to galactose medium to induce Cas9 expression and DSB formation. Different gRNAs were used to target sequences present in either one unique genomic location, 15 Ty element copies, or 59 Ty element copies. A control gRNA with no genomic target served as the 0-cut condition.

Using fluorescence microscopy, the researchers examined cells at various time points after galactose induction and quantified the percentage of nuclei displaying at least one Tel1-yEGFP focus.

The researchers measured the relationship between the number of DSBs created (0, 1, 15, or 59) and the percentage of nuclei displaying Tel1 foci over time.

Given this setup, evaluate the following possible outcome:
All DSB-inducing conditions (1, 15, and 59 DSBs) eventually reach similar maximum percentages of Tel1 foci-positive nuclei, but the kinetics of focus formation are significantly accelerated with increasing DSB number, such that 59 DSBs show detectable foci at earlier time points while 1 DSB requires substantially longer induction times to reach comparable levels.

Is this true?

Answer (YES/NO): NO